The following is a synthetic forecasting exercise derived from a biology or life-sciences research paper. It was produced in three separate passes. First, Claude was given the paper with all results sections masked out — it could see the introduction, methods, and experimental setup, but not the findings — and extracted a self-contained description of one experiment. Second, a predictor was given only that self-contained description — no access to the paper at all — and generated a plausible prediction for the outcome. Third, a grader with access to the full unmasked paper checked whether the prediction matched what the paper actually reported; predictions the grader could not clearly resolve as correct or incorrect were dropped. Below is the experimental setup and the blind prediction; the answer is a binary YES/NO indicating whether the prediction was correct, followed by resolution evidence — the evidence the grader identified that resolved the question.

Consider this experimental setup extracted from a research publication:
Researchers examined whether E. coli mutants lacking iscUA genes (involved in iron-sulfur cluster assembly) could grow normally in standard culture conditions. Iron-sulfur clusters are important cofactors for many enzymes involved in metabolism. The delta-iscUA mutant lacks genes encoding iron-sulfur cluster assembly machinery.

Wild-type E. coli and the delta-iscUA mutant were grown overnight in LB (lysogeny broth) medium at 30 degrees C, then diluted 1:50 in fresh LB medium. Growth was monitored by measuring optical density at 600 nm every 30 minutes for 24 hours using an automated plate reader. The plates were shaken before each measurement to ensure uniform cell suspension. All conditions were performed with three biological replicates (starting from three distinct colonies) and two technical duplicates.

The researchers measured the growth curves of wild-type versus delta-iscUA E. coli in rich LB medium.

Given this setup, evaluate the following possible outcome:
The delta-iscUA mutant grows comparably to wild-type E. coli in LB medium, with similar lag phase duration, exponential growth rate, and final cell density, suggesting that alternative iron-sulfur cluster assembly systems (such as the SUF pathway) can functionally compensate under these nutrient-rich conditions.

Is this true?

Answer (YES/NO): NO